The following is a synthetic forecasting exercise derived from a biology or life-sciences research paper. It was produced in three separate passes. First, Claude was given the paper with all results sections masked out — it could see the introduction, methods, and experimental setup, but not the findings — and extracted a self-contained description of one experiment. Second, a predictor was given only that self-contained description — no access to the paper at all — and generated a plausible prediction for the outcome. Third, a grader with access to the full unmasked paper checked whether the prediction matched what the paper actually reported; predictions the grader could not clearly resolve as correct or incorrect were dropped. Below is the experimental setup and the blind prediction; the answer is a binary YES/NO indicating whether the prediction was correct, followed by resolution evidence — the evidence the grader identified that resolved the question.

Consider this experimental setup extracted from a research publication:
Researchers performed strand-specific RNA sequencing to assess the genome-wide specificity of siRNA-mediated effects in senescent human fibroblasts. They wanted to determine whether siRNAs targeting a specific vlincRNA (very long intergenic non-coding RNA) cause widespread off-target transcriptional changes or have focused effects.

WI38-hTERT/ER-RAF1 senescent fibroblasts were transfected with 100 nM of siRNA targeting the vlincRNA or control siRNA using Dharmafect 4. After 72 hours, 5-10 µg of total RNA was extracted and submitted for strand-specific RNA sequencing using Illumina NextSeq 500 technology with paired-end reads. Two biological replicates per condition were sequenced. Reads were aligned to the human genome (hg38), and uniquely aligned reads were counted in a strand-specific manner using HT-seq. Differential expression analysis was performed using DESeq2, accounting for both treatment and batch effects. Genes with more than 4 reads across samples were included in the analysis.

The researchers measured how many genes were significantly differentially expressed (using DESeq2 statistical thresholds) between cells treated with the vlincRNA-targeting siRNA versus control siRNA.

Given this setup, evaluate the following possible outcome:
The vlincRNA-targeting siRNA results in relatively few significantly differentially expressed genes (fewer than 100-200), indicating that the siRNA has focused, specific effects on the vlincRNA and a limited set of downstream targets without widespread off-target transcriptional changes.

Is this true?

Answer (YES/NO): NO